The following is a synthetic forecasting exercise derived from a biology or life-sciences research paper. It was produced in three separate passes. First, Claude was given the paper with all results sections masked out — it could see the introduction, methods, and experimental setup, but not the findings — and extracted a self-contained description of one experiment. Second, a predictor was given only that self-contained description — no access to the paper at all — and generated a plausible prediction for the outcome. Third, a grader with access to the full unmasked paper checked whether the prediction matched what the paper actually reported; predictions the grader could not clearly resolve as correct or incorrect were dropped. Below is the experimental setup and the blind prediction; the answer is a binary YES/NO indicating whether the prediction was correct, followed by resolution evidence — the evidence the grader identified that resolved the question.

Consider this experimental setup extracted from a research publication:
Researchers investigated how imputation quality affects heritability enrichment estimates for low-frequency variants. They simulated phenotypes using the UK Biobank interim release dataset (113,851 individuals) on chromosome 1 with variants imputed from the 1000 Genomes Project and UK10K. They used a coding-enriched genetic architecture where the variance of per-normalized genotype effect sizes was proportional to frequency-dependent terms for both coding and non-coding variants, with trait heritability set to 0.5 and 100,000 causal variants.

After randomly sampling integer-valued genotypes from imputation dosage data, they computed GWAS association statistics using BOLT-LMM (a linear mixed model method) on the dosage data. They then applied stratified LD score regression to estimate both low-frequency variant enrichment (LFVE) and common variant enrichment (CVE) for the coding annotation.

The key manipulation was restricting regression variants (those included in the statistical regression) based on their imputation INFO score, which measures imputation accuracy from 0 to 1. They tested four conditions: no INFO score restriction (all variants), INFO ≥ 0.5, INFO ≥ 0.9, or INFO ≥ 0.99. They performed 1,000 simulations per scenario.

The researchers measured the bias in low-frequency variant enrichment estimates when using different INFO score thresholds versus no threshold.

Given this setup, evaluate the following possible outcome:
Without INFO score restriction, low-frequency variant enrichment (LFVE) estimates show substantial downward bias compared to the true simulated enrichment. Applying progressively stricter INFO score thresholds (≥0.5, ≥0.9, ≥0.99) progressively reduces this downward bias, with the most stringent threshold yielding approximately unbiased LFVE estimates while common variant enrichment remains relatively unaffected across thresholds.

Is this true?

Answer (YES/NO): NO